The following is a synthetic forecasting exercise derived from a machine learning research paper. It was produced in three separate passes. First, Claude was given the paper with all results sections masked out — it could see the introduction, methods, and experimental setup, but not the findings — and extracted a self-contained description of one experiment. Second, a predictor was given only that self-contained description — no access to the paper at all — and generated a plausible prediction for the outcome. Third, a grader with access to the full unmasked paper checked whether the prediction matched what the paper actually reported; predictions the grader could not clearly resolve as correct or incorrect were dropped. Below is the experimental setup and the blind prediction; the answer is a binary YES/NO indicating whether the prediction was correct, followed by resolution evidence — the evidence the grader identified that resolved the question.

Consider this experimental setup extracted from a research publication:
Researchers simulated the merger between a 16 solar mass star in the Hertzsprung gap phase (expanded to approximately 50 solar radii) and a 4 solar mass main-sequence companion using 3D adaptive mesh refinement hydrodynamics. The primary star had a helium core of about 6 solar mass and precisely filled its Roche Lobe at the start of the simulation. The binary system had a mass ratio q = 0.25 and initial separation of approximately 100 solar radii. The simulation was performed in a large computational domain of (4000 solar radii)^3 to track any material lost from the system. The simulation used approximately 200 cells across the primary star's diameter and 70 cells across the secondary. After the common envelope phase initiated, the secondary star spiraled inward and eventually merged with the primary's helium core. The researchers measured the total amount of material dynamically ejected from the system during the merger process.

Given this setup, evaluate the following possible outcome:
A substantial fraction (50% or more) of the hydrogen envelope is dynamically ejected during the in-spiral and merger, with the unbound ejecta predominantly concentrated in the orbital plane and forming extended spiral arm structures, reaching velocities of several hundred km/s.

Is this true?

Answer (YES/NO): NO